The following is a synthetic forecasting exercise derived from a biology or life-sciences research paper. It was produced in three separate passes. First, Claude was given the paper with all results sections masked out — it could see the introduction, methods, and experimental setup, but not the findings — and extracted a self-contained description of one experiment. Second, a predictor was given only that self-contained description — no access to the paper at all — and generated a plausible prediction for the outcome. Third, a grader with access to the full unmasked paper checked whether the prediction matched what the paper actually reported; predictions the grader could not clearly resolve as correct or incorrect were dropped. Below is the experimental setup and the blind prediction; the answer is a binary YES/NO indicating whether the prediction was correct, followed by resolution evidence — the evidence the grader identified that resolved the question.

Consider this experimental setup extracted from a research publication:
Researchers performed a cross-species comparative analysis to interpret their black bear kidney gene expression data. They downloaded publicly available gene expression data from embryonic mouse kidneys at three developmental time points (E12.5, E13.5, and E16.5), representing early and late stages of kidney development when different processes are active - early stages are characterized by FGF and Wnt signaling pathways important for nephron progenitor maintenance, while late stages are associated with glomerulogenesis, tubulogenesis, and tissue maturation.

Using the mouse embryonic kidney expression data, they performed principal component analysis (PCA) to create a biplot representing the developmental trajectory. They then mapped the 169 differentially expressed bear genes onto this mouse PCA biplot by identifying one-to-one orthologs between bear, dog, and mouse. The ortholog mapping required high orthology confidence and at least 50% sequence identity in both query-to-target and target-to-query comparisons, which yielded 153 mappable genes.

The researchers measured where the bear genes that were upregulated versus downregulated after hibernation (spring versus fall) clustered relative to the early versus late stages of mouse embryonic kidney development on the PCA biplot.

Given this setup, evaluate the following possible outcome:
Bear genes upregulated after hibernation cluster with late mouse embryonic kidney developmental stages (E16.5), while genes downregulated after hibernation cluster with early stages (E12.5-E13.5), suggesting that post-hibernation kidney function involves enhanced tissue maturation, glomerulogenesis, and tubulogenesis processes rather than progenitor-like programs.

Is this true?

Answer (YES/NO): YES